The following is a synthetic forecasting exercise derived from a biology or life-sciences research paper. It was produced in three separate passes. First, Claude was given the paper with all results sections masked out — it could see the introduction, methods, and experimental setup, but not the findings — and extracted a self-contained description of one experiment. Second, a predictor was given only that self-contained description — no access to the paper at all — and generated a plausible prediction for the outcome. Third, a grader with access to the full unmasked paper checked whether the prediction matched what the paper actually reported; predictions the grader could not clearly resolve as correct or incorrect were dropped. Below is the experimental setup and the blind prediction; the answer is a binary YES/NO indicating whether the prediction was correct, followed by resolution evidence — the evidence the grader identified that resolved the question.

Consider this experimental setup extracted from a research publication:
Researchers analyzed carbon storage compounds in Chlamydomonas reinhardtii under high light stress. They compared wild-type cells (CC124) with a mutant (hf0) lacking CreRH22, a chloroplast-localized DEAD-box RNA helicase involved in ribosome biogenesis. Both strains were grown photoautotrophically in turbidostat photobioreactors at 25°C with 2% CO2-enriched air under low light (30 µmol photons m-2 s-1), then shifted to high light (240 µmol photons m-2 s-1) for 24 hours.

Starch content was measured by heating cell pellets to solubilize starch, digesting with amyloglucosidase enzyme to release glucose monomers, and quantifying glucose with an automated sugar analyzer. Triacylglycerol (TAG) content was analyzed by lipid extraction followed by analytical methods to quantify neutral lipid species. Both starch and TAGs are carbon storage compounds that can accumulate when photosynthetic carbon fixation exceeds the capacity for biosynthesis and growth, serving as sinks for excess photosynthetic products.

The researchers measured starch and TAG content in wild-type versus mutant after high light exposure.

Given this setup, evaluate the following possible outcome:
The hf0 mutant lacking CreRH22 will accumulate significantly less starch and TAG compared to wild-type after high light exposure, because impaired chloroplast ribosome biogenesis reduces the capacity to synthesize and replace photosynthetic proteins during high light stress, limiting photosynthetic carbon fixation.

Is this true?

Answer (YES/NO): NO